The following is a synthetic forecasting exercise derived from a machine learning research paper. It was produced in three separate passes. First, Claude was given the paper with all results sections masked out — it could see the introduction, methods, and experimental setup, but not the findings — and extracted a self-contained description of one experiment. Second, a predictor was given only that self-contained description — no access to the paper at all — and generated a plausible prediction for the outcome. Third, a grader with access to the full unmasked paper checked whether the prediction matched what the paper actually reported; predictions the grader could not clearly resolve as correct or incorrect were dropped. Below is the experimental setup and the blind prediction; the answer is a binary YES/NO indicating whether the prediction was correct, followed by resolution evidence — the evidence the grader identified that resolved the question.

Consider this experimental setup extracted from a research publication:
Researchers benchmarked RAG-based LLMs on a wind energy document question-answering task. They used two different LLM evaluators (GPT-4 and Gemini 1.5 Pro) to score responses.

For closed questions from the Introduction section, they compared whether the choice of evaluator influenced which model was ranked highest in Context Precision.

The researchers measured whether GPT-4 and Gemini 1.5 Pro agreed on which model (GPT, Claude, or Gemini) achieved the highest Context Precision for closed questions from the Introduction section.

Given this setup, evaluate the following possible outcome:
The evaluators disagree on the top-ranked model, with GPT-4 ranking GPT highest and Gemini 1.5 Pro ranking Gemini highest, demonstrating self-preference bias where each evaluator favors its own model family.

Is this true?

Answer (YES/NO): NO